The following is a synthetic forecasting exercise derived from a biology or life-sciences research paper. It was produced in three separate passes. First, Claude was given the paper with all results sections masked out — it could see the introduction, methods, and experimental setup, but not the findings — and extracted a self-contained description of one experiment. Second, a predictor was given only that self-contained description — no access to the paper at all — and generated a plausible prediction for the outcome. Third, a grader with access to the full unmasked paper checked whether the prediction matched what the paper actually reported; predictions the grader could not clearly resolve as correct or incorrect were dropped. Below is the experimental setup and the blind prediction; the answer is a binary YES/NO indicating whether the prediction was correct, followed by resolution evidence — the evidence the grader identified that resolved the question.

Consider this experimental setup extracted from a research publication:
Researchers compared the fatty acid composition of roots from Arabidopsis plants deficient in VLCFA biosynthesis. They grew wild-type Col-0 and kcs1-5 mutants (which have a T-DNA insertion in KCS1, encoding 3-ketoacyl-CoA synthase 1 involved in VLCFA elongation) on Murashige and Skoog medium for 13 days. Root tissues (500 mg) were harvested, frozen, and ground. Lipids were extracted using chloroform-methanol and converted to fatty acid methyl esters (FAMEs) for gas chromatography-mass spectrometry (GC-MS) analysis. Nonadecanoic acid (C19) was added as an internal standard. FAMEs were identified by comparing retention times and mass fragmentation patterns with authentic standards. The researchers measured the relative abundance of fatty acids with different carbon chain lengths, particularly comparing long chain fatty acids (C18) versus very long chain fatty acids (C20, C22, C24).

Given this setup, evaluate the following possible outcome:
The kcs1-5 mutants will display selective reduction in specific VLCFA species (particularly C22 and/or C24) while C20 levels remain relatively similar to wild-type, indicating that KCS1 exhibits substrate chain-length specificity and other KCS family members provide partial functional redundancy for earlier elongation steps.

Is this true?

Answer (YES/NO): NO